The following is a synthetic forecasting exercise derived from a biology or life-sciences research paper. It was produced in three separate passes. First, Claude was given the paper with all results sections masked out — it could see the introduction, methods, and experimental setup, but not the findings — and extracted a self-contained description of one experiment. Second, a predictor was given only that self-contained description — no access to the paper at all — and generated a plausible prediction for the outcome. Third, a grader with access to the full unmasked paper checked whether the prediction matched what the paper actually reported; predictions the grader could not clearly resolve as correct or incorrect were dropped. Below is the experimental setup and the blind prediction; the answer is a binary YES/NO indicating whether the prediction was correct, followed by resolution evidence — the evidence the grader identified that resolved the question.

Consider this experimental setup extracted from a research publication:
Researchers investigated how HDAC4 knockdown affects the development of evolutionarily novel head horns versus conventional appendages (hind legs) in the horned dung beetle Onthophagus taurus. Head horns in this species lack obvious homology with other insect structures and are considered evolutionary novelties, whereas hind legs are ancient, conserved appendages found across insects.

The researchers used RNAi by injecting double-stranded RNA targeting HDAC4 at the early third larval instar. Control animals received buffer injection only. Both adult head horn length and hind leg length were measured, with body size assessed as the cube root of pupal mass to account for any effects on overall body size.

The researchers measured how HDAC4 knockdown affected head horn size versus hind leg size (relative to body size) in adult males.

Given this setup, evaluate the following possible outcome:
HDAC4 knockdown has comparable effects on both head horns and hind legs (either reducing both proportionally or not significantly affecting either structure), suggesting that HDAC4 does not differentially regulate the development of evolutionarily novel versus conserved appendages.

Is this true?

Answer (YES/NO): NO